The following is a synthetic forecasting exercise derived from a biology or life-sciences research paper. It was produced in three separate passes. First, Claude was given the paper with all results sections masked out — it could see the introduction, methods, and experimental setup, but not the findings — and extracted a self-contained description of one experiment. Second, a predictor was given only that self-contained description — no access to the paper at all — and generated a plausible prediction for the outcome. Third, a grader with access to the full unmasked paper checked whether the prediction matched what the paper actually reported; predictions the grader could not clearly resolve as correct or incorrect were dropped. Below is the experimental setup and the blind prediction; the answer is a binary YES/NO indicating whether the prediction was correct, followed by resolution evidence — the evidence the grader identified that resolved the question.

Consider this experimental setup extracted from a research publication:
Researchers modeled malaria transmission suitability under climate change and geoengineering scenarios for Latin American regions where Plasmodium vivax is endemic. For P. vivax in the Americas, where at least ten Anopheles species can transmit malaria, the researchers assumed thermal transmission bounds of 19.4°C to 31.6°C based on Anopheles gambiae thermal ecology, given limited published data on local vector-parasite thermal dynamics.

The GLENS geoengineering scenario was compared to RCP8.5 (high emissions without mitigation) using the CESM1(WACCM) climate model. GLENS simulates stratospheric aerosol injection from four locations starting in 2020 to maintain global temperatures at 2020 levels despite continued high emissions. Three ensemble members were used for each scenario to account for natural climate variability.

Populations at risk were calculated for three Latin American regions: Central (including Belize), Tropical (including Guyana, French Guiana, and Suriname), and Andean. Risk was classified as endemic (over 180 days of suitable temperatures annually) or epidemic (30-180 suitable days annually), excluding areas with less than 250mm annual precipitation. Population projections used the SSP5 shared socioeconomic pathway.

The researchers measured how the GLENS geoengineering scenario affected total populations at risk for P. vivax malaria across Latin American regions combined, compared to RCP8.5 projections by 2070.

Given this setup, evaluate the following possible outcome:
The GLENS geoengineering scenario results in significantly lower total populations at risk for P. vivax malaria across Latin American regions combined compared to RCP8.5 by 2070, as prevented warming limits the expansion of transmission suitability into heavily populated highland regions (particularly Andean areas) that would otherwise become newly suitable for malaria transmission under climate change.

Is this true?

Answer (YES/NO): NO